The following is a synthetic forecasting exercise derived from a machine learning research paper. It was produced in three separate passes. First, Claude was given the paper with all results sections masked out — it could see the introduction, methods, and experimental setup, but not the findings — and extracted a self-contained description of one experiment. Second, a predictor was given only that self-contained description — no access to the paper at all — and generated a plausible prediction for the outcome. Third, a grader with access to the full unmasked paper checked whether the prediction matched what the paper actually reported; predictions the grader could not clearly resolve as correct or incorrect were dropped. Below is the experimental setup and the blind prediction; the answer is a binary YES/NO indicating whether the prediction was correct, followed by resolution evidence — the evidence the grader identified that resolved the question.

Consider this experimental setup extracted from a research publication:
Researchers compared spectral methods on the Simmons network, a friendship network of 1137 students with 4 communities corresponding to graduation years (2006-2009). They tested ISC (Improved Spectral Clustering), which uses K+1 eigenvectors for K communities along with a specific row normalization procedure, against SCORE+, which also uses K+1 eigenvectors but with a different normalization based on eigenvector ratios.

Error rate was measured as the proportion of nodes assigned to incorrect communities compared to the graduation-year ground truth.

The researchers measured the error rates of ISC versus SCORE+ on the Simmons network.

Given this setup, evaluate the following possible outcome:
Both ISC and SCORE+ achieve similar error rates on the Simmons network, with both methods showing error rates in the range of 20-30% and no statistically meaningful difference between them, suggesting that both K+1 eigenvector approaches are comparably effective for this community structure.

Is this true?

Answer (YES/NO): NO